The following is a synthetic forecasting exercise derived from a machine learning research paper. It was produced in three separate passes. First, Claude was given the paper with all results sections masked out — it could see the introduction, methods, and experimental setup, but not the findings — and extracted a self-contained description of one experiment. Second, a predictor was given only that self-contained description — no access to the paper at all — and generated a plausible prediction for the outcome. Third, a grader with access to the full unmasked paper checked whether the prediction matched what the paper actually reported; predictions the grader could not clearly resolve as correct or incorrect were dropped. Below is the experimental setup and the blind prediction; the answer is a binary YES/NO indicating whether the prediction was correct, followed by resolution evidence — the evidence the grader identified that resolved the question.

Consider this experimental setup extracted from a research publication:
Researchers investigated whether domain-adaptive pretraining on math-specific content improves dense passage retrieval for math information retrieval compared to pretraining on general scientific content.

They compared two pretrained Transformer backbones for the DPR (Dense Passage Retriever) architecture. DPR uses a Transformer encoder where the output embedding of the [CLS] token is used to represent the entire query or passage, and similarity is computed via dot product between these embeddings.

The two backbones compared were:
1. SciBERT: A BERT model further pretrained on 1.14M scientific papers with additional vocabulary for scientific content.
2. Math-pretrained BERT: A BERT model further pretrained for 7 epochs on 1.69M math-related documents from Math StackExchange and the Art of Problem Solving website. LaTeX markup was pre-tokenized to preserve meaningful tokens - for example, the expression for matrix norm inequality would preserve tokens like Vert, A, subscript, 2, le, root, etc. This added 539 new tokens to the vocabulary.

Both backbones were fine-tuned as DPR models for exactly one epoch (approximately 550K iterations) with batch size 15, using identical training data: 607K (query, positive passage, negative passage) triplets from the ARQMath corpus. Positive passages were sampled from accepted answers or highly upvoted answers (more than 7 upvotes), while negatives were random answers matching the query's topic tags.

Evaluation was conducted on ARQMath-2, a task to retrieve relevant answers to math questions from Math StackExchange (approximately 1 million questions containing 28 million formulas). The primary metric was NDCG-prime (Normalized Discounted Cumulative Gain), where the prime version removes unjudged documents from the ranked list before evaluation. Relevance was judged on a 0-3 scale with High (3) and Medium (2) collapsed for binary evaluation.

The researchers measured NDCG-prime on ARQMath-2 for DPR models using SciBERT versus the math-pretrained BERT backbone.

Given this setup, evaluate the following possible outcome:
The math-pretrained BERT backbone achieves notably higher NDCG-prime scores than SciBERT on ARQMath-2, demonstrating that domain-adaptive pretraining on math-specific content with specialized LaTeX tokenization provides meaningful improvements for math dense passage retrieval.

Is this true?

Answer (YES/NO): YES